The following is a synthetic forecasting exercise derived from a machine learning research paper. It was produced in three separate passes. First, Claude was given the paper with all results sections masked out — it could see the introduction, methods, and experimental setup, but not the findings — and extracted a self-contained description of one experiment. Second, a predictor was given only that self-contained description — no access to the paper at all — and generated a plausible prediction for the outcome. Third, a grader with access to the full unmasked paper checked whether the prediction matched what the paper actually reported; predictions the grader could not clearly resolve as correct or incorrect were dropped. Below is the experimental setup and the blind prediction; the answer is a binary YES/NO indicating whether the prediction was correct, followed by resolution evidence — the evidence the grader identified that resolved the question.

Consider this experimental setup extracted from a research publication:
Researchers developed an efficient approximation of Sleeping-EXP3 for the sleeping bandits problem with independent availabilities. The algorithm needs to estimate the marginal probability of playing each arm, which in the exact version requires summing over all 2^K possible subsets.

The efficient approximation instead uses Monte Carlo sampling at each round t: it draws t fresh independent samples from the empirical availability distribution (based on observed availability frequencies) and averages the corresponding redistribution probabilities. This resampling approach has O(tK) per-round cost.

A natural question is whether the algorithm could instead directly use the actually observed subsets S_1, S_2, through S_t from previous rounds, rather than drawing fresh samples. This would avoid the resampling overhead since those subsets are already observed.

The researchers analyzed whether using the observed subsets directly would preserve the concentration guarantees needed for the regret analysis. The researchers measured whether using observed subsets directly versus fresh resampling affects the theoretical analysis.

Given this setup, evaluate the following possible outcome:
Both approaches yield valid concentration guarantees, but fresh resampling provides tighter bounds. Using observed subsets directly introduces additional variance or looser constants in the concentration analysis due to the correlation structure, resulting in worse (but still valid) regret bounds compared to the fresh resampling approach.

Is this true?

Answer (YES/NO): NO